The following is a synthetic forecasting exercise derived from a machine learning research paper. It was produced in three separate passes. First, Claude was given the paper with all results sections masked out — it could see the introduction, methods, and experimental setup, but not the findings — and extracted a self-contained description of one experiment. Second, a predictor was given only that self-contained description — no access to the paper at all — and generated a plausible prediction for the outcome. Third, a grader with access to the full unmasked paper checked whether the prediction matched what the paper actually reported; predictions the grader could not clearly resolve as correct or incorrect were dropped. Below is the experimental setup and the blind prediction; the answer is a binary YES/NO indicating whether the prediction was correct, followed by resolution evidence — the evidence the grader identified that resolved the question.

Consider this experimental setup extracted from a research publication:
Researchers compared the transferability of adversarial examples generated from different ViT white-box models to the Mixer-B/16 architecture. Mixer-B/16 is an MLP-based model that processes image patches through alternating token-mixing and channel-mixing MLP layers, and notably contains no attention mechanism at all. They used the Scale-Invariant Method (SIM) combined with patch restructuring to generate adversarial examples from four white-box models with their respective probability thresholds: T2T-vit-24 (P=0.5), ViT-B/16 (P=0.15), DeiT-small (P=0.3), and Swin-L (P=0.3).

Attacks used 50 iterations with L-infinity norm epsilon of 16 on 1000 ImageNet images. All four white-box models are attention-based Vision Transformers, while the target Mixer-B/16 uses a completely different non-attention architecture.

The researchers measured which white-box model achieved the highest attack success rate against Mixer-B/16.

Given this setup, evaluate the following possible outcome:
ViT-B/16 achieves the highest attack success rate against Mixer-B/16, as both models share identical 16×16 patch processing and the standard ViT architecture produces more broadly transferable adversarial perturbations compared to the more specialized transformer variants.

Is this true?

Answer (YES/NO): NO